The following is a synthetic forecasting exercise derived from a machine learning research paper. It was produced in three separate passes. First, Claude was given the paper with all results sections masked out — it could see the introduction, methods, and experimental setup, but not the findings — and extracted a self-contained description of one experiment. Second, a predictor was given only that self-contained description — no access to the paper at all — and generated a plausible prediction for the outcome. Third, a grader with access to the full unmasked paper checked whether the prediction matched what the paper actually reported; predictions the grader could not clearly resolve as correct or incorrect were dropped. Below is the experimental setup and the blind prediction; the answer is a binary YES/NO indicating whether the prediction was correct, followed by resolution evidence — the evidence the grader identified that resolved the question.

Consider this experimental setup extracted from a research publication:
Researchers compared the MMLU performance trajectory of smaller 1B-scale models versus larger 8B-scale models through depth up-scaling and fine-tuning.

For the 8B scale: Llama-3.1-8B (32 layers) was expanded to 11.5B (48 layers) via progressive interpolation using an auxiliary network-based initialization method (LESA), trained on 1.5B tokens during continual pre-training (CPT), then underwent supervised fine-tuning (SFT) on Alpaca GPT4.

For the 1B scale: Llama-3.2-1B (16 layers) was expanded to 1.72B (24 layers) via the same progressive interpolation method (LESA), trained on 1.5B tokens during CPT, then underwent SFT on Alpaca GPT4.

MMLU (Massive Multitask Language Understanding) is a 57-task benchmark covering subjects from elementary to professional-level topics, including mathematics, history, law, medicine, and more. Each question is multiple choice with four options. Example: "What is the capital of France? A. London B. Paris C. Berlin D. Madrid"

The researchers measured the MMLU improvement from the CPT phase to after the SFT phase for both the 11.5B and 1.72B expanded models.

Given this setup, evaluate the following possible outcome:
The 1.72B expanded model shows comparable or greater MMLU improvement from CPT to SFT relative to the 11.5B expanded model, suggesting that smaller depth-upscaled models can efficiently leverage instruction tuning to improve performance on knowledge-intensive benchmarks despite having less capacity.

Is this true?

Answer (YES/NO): YES